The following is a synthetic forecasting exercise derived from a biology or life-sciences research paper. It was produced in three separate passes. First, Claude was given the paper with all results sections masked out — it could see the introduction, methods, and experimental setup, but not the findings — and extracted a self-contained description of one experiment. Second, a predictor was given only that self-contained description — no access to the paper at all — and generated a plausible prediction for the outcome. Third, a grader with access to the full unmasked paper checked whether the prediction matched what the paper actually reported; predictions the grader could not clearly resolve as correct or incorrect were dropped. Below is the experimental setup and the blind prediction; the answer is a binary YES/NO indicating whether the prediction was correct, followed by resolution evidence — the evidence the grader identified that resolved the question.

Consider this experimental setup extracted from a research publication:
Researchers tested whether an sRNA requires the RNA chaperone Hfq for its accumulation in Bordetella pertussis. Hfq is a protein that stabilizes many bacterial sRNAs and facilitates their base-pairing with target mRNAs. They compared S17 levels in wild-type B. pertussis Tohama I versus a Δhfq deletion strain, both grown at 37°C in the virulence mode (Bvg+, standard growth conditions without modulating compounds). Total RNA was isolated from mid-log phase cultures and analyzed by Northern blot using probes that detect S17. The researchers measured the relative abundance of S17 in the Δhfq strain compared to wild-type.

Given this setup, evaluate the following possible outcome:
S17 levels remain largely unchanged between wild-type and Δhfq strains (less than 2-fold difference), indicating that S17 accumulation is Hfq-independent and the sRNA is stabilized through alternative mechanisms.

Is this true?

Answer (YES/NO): NO